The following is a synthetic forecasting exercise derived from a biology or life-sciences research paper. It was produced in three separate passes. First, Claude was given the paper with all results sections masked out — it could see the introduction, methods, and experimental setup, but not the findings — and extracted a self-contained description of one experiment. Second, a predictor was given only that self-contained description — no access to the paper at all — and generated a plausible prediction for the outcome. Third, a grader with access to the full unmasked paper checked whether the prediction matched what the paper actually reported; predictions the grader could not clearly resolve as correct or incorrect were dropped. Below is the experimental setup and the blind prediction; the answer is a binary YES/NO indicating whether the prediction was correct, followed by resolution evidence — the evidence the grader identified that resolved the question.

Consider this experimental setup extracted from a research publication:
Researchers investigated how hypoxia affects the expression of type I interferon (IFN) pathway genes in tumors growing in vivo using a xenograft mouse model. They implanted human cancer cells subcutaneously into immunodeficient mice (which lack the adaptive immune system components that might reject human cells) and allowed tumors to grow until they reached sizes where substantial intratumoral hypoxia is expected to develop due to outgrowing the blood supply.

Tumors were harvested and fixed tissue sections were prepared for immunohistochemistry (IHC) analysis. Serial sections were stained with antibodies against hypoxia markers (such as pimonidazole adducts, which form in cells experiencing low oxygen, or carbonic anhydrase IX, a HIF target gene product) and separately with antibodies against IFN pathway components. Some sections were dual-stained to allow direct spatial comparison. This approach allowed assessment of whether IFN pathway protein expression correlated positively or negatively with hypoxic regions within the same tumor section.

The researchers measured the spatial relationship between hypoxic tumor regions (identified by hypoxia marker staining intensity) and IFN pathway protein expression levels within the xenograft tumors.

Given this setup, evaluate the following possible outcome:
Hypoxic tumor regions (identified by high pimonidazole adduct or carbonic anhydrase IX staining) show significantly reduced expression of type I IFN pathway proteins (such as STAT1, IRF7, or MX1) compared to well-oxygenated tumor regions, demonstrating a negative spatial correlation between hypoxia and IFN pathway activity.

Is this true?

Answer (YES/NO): NO